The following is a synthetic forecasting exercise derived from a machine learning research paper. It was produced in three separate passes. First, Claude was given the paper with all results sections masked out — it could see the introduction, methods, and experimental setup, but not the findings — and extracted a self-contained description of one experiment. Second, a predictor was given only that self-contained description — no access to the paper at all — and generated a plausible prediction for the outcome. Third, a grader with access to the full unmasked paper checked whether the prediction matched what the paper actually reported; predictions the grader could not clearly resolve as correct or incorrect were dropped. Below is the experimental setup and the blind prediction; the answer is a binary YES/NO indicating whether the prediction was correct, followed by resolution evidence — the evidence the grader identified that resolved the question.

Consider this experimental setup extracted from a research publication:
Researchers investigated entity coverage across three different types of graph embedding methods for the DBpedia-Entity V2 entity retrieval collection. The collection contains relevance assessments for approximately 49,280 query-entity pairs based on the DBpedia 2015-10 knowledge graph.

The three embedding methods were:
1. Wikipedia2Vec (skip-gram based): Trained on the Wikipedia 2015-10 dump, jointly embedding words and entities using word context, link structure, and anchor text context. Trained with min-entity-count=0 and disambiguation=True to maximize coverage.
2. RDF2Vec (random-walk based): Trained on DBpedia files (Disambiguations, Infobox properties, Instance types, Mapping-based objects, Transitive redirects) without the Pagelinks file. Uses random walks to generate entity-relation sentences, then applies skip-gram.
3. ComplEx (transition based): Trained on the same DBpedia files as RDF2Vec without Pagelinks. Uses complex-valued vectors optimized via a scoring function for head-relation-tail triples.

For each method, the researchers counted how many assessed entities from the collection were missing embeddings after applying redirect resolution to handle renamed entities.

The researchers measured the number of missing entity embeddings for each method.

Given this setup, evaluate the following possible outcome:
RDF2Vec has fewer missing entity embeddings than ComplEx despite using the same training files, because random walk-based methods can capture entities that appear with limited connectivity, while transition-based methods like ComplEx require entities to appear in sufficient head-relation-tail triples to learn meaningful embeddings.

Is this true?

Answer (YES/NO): NO